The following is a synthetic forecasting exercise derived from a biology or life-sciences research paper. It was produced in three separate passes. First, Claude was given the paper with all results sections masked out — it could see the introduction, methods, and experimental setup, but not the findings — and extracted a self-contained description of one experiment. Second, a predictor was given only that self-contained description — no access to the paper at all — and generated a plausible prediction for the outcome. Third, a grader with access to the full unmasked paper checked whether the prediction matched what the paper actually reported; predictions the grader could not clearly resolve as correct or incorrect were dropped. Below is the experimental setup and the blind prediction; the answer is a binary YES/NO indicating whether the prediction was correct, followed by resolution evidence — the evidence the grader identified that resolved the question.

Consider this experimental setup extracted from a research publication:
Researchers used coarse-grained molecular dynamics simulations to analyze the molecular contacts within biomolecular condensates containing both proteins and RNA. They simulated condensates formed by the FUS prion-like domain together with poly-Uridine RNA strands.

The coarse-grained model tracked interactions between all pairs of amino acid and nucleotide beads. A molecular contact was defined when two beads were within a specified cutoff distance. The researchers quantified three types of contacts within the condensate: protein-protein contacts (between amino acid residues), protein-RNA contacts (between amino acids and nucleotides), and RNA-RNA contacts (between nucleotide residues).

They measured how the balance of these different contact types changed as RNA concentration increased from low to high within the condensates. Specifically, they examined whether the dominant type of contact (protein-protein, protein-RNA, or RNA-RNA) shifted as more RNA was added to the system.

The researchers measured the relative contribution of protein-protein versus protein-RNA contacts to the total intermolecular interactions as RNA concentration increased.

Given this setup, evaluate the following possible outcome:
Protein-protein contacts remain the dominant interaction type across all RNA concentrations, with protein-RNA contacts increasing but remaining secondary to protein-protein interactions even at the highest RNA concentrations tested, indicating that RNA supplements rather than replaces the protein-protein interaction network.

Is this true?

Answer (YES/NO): NO